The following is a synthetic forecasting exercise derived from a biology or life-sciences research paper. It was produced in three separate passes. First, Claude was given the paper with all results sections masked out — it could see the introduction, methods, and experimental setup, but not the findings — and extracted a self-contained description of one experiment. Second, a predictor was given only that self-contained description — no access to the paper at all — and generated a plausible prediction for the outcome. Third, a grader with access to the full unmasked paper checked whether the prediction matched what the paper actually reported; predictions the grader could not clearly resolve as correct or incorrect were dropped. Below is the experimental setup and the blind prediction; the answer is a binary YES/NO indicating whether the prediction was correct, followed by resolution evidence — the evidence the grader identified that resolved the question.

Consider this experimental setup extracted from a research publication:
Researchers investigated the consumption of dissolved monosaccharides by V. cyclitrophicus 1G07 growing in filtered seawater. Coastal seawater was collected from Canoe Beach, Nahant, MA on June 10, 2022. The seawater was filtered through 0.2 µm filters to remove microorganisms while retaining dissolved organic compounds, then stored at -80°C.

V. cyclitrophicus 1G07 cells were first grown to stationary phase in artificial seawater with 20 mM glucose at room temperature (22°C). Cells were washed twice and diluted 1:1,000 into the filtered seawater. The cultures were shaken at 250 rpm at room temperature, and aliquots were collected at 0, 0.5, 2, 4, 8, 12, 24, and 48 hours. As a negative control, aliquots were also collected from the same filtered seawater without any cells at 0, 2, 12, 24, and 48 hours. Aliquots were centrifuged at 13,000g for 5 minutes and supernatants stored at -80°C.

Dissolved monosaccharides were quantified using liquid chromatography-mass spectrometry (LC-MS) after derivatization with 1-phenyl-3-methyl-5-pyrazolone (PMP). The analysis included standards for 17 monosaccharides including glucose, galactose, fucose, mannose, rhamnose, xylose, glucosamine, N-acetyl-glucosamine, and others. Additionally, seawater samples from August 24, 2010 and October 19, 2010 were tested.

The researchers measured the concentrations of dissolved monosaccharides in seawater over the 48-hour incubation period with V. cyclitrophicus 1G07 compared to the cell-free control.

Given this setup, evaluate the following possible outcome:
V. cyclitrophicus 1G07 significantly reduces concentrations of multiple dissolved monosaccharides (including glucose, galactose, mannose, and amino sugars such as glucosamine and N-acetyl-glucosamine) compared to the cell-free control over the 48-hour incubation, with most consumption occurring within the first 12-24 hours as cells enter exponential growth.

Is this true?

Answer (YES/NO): NO